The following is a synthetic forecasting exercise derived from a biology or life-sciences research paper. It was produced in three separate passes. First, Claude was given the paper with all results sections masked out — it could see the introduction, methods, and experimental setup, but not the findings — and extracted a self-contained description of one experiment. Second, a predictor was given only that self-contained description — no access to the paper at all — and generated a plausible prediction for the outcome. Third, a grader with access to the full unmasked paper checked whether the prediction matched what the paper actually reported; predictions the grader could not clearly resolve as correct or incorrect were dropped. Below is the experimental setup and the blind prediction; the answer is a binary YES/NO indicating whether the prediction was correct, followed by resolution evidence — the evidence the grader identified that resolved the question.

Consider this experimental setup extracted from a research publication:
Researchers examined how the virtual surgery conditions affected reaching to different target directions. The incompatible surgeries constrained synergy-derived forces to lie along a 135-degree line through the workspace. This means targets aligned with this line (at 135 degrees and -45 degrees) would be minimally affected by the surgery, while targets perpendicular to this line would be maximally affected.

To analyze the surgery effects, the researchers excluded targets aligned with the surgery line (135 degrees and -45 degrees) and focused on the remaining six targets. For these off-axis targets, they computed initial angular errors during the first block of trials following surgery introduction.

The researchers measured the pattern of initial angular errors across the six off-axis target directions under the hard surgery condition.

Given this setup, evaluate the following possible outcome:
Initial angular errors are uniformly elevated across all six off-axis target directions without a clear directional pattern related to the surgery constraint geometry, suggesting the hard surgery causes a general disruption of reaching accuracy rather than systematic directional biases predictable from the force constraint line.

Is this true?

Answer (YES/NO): NO